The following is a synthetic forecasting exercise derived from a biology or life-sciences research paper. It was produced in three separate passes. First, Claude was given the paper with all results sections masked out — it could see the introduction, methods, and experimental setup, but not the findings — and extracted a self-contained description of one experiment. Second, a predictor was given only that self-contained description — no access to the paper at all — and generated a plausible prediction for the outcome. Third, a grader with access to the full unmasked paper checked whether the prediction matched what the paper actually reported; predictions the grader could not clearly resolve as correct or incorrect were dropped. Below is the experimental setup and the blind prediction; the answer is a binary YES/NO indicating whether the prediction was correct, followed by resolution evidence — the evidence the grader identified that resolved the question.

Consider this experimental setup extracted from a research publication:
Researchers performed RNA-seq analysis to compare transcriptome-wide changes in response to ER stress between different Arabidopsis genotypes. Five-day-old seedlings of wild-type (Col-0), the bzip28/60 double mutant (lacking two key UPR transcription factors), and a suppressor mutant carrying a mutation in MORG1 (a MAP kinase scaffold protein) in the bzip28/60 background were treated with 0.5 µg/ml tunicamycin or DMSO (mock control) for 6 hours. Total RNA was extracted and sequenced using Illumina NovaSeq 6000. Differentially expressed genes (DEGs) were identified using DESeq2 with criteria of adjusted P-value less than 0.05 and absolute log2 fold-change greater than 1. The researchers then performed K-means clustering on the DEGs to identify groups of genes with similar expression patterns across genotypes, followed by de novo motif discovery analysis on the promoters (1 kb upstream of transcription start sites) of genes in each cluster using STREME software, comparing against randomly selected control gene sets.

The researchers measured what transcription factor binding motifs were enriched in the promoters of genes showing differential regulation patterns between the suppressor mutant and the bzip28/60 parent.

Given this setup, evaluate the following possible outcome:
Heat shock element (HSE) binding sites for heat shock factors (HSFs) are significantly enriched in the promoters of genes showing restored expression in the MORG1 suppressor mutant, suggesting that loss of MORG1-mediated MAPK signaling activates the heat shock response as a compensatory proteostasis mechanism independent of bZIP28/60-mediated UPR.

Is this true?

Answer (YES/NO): NO